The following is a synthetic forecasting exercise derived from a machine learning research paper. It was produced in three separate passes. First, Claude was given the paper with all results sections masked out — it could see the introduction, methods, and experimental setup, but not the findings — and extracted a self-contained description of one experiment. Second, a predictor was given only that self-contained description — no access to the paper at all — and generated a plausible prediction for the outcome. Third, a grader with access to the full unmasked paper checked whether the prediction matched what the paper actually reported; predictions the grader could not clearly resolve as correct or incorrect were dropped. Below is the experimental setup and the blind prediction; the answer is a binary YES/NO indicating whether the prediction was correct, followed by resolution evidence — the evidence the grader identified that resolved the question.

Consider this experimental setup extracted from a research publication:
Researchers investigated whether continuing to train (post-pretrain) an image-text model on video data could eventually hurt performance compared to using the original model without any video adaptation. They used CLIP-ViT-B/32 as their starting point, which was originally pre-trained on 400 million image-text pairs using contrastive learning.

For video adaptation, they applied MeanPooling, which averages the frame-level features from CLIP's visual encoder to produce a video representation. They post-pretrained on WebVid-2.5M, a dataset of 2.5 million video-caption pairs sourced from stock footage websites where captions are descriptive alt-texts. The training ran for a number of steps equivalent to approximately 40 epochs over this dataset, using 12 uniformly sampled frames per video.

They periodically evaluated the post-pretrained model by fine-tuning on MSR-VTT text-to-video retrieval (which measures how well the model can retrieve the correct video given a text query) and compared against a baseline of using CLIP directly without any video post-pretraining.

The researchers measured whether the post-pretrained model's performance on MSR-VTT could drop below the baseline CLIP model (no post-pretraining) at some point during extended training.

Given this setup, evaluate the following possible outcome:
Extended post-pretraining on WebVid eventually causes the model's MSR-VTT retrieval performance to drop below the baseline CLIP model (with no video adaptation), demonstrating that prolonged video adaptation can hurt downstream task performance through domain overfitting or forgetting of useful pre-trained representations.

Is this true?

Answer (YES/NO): YES